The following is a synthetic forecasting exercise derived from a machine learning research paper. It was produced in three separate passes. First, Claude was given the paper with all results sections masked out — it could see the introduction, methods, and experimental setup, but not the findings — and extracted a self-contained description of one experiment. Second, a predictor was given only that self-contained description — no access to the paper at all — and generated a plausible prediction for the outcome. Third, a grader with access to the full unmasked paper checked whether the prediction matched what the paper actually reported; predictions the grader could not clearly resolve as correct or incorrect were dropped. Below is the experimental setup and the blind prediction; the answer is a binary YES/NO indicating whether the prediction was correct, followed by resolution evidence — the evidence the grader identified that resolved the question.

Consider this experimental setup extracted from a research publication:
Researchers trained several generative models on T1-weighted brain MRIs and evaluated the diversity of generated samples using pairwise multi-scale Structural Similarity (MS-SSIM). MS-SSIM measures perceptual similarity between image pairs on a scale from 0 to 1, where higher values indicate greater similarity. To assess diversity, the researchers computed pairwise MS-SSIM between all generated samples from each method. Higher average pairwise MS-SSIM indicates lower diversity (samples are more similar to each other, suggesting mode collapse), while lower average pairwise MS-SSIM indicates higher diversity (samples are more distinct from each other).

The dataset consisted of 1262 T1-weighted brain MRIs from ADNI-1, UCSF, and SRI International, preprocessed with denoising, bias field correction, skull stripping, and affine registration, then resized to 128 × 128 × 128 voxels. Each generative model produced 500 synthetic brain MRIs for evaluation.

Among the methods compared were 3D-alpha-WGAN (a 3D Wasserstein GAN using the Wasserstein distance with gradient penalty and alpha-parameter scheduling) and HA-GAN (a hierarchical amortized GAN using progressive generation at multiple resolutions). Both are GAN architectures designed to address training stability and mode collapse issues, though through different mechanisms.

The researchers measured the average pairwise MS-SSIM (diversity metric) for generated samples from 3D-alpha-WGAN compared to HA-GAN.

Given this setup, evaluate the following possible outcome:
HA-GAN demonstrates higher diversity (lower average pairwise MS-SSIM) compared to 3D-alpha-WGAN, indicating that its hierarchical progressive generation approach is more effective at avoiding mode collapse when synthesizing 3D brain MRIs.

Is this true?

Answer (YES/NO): YES